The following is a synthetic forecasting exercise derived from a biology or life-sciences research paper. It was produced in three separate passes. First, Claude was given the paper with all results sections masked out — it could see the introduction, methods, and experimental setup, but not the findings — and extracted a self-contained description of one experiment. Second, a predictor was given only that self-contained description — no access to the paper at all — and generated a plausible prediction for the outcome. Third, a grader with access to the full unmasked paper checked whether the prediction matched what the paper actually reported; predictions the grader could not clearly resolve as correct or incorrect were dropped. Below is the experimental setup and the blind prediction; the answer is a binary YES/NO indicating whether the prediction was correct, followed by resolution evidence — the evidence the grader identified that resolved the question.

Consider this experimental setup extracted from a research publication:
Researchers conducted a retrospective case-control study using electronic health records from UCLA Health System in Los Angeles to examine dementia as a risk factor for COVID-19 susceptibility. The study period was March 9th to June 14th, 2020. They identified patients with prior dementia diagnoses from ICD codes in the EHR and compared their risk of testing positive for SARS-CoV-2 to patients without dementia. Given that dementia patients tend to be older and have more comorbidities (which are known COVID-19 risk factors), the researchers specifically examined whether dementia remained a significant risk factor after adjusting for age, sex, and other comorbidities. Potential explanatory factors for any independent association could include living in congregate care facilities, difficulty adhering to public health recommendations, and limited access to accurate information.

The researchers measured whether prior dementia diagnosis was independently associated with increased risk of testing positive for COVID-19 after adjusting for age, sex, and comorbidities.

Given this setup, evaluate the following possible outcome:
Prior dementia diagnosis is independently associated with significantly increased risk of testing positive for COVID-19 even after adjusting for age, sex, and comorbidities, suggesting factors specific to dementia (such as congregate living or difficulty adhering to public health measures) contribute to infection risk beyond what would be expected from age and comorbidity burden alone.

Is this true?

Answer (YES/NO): YES